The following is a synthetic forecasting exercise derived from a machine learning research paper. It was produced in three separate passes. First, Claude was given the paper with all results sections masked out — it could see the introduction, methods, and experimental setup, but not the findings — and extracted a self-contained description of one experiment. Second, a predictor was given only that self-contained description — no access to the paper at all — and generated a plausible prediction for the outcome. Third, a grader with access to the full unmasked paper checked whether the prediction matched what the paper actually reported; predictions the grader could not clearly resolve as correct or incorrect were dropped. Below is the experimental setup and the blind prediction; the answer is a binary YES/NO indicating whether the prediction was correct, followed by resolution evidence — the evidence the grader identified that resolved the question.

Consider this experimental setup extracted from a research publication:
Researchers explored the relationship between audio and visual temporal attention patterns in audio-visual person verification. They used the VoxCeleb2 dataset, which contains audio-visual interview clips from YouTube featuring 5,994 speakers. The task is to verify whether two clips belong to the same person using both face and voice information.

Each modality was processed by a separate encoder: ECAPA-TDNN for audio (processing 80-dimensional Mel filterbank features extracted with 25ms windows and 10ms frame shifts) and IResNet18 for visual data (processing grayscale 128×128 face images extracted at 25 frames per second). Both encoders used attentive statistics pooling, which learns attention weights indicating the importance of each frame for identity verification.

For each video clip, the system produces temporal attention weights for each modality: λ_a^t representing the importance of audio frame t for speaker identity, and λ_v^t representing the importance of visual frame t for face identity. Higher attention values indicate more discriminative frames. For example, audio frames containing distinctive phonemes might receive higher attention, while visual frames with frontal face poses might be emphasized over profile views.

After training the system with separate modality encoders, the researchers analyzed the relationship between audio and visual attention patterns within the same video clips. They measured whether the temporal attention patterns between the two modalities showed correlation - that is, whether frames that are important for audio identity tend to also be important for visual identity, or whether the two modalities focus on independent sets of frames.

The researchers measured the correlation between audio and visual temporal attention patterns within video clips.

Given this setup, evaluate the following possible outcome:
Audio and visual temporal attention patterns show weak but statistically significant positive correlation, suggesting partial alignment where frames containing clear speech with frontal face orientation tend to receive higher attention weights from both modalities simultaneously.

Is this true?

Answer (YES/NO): NO